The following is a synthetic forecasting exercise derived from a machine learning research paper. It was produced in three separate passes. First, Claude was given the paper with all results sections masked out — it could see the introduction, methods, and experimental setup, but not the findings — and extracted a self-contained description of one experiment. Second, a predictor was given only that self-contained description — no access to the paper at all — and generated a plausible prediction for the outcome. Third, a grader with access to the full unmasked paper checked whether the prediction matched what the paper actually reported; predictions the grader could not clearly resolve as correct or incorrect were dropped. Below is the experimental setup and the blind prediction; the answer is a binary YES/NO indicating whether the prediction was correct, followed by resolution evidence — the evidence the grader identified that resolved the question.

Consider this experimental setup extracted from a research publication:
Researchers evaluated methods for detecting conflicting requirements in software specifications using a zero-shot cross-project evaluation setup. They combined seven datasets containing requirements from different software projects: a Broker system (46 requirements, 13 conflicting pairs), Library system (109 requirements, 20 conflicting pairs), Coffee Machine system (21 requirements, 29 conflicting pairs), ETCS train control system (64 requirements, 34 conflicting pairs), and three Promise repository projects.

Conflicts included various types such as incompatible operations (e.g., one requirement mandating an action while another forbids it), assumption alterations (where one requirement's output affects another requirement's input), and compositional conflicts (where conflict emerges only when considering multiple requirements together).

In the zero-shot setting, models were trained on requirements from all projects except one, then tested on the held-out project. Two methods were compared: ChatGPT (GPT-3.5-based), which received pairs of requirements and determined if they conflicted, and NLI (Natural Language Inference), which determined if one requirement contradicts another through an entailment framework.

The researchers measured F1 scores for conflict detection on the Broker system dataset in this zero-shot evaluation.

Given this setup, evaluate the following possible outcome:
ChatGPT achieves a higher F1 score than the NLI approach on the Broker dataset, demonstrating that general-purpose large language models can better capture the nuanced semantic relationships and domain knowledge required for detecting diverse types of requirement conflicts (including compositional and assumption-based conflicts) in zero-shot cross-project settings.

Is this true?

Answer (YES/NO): NO